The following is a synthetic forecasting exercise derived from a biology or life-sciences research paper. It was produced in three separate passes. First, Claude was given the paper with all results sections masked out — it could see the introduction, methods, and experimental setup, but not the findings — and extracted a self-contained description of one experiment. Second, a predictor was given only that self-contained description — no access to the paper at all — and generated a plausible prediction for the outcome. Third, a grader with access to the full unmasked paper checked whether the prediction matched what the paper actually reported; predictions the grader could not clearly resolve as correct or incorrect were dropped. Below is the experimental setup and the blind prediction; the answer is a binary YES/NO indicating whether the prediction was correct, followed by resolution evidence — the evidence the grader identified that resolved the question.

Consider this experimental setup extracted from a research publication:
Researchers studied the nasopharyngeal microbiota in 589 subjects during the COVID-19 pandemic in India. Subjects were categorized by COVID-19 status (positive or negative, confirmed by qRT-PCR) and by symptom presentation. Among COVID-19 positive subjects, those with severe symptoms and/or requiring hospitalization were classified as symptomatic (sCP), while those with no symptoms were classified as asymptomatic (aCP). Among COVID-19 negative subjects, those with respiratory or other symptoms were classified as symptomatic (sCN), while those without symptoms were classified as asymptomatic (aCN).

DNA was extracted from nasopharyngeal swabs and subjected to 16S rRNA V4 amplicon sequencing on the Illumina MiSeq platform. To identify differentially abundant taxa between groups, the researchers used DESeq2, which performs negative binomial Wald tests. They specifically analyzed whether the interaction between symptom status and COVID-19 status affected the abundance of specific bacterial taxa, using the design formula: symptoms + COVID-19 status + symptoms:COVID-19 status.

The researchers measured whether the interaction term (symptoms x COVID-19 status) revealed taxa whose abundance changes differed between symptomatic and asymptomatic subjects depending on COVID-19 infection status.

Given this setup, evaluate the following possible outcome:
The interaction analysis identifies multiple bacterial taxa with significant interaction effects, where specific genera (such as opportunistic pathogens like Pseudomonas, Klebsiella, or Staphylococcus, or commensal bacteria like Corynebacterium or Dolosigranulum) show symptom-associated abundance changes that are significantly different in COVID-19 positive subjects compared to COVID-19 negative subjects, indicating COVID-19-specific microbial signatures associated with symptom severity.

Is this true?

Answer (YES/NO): YES